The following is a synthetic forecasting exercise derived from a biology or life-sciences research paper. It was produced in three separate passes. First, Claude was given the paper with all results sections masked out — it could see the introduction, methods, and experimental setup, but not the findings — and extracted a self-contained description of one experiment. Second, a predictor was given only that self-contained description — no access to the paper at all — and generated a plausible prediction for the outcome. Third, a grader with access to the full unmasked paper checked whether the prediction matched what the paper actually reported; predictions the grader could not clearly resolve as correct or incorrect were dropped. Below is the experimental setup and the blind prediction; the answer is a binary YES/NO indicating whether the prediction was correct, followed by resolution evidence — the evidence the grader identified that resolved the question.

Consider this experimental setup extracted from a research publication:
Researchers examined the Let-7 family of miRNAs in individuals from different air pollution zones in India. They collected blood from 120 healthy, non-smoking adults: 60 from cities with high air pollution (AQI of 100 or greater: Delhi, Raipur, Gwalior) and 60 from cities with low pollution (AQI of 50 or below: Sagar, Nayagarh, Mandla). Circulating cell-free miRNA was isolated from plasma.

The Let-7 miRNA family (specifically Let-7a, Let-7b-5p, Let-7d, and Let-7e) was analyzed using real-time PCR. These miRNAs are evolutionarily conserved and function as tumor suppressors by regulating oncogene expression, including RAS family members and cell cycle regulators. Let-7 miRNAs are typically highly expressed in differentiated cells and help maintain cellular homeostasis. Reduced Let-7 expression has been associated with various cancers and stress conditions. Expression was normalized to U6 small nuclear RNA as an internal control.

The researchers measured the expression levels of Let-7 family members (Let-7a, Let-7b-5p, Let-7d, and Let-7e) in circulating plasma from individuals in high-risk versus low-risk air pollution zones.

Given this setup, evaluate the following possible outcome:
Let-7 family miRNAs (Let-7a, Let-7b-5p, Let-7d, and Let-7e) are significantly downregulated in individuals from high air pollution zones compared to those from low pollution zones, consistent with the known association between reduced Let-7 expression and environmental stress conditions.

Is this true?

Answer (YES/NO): NO